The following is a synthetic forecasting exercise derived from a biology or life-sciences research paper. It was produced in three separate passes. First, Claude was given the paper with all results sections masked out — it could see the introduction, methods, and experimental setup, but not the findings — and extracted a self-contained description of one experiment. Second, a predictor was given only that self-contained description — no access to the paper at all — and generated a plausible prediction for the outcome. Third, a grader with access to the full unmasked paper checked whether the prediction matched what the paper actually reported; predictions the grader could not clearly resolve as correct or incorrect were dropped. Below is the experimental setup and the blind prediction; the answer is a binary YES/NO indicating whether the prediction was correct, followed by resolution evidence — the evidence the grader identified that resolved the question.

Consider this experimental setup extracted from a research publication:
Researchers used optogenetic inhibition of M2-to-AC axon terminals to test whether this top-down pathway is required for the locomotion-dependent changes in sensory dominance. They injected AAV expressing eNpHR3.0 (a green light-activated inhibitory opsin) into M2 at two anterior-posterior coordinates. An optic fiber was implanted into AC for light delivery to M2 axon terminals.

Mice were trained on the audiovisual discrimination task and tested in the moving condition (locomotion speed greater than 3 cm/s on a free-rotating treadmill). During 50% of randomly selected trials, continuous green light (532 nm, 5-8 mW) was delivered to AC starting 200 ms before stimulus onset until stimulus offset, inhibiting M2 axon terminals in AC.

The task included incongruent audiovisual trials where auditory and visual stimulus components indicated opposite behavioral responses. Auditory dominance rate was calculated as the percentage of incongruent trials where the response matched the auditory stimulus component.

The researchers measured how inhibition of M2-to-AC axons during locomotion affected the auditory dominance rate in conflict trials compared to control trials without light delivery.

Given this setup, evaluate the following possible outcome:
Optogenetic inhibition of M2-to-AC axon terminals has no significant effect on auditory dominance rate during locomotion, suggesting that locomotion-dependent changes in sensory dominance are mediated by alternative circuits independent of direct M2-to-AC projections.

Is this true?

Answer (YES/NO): NO